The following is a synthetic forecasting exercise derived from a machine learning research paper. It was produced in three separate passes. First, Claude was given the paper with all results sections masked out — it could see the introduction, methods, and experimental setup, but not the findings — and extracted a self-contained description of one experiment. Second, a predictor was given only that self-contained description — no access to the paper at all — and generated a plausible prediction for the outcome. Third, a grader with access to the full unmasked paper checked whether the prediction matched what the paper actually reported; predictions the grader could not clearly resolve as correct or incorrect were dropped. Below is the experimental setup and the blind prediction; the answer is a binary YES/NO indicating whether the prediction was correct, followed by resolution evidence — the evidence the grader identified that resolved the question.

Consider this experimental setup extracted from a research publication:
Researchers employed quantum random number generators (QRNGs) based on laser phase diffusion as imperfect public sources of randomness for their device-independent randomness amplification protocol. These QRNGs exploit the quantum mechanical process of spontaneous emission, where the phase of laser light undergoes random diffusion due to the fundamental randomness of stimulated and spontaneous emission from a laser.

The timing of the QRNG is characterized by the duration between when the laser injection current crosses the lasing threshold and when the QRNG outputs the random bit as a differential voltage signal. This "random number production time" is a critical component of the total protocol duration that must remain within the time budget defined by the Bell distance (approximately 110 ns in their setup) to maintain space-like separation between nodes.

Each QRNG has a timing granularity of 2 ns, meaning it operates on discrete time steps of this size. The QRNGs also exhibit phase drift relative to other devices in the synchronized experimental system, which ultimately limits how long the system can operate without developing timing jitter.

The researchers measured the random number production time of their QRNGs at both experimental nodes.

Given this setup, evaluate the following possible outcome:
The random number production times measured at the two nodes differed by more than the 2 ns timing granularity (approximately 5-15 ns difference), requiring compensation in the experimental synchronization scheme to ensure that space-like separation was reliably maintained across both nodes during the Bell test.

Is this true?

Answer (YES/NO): NO